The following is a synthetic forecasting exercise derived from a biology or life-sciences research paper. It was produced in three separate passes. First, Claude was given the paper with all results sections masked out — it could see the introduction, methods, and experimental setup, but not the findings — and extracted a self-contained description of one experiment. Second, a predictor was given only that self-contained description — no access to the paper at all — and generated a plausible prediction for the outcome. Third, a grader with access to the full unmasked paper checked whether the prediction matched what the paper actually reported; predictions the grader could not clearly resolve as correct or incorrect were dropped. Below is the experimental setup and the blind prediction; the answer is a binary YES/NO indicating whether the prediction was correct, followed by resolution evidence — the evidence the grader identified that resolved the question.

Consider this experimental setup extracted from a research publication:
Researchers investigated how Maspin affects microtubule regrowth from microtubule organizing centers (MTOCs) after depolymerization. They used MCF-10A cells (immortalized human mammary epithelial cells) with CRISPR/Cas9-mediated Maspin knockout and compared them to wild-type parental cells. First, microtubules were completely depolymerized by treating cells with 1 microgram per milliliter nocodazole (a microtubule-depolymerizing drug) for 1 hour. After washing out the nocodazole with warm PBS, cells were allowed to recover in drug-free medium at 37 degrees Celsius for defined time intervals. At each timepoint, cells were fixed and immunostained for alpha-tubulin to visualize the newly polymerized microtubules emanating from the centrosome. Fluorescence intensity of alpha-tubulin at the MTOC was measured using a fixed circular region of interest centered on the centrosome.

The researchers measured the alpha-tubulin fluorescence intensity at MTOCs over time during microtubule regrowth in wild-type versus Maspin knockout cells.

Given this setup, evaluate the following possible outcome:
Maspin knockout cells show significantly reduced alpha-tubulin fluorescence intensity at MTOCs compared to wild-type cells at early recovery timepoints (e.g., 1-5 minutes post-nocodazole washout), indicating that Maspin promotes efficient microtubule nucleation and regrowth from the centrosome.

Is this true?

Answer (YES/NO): NO